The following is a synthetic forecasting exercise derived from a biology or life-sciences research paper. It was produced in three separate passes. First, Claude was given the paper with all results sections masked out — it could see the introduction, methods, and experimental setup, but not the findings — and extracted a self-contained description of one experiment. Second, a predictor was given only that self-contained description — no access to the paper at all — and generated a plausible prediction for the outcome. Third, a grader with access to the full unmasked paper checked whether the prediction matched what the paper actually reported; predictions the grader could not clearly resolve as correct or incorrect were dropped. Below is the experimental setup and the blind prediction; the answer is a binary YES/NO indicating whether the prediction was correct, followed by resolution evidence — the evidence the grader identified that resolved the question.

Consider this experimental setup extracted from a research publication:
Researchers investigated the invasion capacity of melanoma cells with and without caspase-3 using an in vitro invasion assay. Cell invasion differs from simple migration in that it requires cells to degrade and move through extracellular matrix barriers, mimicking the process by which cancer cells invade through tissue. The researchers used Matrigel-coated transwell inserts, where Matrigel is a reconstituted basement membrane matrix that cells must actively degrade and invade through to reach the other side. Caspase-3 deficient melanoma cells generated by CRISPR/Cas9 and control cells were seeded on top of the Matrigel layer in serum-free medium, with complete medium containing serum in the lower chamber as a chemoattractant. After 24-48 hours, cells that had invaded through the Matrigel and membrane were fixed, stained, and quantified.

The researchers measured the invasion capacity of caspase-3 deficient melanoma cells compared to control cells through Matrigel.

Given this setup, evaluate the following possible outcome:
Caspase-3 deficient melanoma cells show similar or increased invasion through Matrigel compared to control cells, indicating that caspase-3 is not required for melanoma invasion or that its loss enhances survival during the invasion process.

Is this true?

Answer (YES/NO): NO